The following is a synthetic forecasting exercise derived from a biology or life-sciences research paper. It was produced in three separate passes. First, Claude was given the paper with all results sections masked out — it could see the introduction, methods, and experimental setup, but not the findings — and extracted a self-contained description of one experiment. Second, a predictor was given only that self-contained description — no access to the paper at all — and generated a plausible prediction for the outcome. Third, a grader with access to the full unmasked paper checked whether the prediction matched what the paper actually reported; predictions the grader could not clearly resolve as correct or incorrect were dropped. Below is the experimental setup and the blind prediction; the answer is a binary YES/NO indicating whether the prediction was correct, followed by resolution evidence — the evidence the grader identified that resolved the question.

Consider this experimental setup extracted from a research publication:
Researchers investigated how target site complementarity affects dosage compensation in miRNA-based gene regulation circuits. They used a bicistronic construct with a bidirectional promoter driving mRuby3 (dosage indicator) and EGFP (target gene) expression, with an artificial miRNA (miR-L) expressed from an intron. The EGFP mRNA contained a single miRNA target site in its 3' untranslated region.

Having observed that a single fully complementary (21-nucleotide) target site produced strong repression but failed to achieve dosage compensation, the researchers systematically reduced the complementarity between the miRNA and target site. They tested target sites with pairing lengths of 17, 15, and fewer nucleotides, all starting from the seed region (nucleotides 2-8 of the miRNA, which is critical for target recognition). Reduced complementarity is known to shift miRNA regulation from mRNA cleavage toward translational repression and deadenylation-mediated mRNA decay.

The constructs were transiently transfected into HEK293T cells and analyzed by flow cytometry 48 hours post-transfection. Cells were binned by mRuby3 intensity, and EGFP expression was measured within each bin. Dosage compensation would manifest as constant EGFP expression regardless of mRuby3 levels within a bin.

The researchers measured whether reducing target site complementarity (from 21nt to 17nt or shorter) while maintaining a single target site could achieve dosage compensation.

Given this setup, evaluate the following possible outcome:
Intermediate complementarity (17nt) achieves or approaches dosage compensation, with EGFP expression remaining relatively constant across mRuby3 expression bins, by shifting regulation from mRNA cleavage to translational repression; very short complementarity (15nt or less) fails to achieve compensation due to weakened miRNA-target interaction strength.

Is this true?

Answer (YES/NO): NO